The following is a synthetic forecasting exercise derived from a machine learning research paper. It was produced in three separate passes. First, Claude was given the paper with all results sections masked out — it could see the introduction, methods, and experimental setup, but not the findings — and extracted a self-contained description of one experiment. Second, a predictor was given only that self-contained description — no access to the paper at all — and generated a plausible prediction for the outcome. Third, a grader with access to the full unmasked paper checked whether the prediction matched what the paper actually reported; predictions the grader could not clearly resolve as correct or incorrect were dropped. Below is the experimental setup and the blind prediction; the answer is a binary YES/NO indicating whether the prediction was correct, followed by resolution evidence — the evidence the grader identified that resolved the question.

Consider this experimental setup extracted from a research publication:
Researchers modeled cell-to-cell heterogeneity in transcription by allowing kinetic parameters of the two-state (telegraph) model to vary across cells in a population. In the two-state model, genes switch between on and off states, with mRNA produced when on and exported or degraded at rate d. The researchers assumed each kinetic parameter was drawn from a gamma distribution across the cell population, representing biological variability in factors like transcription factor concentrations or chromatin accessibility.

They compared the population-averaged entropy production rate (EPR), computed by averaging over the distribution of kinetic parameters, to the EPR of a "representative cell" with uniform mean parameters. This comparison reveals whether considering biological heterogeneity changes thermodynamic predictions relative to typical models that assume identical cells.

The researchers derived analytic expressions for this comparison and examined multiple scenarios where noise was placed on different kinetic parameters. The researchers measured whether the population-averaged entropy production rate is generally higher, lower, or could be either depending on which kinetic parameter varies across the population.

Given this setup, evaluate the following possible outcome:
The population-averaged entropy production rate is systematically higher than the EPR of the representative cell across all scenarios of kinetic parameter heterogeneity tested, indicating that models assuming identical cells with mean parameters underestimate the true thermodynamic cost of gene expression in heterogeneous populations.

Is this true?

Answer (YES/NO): NO